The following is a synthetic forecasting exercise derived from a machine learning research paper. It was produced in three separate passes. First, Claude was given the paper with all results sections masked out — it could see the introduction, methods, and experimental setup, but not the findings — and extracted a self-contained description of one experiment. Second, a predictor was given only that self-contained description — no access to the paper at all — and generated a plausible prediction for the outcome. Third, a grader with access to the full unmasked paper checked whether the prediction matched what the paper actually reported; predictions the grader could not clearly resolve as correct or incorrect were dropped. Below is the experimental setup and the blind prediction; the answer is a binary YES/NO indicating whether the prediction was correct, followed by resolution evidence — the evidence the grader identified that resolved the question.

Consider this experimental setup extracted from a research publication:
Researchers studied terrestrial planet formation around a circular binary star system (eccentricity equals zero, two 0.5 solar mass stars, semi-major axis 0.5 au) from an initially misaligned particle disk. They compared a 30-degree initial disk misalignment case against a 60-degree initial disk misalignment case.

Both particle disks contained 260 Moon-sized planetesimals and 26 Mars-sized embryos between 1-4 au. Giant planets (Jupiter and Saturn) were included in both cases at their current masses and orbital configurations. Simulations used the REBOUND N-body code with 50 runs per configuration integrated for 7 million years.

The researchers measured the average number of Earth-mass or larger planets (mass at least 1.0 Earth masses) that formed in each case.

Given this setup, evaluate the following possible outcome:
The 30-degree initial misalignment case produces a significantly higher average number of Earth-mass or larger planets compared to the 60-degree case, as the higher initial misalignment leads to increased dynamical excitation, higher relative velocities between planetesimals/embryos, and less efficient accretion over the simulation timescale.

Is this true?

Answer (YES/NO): YES